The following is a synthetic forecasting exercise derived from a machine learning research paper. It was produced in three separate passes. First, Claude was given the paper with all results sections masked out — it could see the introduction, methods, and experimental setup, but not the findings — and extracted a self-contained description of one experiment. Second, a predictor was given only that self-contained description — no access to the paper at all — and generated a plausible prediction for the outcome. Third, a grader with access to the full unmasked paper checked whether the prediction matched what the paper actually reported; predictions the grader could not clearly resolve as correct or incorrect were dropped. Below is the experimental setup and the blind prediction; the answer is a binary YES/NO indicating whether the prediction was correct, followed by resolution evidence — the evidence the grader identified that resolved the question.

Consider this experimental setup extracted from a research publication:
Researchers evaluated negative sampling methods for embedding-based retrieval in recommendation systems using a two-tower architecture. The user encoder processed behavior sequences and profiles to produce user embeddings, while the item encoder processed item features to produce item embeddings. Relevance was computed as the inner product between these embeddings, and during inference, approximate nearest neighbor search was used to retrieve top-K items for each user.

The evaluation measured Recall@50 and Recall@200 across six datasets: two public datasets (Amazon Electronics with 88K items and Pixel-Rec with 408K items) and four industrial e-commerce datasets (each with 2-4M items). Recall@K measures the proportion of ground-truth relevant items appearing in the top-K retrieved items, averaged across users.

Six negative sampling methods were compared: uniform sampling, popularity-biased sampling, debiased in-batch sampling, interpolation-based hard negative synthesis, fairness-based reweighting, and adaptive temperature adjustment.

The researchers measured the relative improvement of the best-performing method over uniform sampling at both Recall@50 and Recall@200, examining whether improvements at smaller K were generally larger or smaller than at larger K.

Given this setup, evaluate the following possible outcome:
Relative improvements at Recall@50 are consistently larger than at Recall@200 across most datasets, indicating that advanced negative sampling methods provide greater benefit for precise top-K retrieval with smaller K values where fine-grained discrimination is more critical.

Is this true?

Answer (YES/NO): YES